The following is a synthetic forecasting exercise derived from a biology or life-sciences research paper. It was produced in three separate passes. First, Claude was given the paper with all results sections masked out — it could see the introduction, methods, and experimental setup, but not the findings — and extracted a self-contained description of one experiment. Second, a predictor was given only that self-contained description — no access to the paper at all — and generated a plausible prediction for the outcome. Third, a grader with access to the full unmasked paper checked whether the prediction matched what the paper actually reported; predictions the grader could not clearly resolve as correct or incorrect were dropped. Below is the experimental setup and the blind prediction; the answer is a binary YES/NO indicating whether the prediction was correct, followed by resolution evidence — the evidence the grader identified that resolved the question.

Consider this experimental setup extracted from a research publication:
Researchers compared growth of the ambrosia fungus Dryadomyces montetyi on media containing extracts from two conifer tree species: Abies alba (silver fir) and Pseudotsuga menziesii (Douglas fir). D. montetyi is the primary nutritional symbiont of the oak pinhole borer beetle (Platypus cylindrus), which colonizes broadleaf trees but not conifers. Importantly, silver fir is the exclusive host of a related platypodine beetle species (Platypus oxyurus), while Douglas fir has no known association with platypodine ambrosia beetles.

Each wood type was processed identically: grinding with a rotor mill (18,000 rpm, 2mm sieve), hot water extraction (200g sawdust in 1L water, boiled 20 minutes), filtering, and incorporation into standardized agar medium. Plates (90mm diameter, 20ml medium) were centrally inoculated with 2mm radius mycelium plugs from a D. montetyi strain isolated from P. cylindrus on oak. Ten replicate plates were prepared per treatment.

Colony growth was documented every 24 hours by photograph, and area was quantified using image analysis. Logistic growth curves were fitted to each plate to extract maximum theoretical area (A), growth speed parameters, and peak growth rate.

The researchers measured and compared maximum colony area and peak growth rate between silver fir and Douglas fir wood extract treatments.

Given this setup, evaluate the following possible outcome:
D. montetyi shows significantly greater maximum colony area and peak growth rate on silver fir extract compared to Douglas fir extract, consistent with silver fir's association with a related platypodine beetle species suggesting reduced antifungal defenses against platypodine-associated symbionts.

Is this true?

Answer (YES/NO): YES